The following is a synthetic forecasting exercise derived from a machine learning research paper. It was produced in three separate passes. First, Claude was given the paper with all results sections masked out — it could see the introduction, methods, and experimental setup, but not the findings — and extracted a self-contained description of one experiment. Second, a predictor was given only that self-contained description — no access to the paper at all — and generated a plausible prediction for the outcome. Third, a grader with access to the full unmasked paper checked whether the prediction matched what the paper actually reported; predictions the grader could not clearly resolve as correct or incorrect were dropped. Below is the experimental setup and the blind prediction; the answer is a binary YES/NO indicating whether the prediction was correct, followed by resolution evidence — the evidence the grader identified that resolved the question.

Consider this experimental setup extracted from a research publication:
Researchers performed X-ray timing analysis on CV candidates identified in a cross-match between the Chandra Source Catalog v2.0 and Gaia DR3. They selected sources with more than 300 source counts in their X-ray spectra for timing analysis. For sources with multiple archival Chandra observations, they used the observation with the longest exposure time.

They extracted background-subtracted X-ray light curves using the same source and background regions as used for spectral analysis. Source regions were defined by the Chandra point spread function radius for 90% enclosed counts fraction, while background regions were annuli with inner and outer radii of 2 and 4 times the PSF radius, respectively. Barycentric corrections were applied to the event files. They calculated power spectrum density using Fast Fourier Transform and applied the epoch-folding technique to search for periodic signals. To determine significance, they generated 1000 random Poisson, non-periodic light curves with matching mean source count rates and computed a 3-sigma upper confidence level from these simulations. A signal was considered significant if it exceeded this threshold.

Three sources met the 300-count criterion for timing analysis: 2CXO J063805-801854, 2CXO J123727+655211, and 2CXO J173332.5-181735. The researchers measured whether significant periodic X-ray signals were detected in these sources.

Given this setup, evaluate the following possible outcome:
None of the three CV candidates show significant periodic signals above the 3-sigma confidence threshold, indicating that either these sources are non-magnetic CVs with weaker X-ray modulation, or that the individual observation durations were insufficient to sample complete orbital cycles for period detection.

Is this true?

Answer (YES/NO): NO